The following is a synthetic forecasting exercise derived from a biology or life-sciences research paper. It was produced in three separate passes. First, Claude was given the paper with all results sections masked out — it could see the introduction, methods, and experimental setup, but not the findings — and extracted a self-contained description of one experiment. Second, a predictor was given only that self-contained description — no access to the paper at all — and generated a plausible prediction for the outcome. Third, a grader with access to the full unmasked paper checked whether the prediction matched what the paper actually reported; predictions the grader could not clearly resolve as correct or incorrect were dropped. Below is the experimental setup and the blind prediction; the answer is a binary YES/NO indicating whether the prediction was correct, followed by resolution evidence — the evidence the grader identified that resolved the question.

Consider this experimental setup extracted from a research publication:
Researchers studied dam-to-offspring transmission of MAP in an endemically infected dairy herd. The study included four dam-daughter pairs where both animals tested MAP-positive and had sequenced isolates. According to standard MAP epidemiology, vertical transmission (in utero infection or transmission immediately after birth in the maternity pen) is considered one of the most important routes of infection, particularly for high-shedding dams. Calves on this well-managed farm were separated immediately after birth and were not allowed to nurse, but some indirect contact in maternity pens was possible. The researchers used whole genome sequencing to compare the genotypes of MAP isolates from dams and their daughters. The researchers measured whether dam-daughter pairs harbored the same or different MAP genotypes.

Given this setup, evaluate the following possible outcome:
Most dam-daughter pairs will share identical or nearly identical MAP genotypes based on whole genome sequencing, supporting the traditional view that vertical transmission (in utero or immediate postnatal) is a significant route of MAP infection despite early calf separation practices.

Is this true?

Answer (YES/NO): NO